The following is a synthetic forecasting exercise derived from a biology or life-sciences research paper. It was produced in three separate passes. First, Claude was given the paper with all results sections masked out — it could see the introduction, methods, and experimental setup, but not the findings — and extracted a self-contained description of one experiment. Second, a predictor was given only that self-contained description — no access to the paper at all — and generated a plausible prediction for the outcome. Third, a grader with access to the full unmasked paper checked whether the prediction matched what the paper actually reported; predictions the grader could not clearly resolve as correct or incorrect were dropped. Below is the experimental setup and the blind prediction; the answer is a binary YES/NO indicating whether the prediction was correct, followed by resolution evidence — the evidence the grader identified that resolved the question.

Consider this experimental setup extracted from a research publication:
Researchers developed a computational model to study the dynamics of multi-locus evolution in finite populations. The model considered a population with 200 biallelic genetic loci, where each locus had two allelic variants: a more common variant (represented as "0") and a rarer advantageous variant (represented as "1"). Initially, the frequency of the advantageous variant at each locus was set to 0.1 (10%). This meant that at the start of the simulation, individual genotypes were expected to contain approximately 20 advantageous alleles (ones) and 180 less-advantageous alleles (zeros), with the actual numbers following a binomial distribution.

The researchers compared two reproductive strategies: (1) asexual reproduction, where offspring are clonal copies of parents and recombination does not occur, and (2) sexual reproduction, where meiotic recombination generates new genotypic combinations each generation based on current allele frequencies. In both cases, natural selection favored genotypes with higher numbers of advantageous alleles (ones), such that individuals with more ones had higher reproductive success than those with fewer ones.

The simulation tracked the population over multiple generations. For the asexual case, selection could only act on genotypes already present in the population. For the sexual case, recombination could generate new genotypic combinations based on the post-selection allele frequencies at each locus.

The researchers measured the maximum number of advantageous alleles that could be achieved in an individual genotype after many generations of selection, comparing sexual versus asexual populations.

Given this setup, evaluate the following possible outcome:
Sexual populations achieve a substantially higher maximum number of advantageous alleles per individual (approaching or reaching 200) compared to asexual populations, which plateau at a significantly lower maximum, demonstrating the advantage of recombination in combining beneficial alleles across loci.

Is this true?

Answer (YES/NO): YES